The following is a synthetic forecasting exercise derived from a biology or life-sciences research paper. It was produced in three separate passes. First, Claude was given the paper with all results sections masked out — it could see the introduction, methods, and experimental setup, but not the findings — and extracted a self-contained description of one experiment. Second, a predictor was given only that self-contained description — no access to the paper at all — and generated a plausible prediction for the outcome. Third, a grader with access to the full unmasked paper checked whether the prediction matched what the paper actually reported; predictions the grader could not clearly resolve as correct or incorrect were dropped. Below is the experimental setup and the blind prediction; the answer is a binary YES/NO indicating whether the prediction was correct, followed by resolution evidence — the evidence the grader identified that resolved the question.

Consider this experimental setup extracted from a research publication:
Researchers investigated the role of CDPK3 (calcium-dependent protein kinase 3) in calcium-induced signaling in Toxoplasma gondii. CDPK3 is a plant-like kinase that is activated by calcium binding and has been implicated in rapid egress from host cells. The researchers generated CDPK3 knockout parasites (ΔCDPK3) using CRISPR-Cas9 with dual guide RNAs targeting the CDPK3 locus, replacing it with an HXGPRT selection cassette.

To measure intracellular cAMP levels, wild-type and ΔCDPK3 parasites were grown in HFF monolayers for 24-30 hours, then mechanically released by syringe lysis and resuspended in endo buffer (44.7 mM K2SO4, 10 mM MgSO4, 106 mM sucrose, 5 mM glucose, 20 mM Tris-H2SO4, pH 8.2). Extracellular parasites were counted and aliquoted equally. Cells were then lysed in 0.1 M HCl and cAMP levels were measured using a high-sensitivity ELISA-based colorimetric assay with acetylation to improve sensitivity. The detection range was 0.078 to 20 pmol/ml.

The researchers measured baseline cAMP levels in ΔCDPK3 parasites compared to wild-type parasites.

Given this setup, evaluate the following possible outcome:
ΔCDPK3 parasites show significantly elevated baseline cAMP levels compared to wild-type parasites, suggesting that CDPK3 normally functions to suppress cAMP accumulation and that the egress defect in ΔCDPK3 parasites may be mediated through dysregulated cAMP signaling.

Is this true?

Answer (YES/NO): YES